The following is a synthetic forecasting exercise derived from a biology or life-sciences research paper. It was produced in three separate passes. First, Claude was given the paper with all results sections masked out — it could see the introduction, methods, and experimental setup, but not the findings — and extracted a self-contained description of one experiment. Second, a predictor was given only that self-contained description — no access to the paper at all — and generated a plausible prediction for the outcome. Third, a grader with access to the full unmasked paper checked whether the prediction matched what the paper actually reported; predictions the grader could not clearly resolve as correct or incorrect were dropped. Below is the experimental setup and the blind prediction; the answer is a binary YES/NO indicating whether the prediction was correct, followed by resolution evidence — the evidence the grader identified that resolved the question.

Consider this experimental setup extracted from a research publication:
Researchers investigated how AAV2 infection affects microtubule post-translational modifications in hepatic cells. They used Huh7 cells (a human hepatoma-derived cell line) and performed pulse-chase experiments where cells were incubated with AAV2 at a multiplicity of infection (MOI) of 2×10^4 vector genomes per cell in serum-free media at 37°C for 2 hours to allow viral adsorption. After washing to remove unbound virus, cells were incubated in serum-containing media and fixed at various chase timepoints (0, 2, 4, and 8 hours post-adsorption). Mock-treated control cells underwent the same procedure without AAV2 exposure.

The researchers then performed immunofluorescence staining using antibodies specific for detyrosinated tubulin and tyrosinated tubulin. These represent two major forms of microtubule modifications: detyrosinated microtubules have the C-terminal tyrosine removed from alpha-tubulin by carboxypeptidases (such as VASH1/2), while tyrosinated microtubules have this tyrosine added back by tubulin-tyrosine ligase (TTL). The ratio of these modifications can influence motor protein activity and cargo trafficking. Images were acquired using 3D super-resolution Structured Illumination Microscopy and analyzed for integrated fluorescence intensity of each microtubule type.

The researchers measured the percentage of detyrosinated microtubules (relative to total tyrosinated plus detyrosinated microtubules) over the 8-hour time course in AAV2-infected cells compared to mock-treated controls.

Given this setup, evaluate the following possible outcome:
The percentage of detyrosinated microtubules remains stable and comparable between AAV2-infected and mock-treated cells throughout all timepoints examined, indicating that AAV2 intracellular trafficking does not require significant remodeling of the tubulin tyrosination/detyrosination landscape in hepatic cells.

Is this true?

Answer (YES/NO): NO